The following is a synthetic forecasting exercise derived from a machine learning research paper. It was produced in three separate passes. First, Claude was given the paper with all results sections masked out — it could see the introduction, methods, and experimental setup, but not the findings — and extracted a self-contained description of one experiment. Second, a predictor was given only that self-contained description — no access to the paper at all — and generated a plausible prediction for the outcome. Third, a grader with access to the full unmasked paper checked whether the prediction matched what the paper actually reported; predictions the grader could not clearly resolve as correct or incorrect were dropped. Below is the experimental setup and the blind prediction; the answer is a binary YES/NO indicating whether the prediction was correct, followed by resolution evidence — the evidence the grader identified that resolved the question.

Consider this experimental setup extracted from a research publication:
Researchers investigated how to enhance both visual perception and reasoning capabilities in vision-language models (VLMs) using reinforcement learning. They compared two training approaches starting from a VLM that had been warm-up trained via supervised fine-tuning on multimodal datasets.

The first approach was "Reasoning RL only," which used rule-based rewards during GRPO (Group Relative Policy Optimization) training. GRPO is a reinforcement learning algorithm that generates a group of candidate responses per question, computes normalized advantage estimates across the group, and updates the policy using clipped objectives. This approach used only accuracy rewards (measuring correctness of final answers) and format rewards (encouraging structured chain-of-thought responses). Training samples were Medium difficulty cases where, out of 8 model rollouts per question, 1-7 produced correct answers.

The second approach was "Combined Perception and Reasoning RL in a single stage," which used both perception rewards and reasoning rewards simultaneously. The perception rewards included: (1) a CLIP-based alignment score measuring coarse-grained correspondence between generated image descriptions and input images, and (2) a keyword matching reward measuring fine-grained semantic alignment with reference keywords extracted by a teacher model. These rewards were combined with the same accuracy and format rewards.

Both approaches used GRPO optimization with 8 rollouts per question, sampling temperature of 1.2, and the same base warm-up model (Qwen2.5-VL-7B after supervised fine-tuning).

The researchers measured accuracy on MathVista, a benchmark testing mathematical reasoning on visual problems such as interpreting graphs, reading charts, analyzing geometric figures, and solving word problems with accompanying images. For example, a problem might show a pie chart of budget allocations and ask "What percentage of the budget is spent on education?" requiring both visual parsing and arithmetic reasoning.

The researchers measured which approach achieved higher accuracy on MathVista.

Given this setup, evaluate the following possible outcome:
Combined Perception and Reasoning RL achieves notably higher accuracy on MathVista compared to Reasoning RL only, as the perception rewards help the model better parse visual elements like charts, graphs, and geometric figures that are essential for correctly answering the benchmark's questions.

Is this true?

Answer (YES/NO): NO